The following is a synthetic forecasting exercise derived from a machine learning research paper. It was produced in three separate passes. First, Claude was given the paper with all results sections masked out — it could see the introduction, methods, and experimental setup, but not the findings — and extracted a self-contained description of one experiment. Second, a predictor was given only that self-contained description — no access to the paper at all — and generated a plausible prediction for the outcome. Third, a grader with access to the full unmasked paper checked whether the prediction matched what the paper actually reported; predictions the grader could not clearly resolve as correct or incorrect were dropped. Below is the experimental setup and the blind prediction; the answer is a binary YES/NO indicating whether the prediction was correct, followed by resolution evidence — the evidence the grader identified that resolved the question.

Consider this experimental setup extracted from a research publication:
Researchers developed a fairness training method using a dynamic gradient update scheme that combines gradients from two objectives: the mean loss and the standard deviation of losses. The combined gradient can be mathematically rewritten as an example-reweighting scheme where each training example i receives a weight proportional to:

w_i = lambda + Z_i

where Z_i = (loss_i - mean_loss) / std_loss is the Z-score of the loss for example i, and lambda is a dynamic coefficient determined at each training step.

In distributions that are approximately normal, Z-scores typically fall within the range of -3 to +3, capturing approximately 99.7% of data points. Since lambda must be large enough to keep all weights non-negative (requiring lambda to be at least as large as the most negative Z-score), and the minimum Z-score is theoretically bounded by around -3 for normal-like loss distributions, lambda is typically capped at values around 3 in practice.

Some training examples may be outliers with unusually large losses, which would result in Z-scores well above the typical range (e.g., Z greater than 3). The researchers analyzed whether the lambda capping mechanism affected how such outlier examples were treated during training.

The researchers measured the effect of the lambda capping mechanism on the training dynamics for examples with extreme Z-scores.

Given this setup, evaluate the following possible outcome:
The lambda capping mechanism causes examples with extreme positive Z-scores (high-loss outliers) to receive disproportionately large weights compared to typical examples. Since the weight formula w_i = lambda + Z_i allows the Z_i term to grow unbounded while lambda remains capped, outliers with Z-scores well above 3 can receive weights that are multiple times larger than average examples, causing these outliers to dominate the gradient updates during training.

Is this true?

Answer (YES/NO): NO